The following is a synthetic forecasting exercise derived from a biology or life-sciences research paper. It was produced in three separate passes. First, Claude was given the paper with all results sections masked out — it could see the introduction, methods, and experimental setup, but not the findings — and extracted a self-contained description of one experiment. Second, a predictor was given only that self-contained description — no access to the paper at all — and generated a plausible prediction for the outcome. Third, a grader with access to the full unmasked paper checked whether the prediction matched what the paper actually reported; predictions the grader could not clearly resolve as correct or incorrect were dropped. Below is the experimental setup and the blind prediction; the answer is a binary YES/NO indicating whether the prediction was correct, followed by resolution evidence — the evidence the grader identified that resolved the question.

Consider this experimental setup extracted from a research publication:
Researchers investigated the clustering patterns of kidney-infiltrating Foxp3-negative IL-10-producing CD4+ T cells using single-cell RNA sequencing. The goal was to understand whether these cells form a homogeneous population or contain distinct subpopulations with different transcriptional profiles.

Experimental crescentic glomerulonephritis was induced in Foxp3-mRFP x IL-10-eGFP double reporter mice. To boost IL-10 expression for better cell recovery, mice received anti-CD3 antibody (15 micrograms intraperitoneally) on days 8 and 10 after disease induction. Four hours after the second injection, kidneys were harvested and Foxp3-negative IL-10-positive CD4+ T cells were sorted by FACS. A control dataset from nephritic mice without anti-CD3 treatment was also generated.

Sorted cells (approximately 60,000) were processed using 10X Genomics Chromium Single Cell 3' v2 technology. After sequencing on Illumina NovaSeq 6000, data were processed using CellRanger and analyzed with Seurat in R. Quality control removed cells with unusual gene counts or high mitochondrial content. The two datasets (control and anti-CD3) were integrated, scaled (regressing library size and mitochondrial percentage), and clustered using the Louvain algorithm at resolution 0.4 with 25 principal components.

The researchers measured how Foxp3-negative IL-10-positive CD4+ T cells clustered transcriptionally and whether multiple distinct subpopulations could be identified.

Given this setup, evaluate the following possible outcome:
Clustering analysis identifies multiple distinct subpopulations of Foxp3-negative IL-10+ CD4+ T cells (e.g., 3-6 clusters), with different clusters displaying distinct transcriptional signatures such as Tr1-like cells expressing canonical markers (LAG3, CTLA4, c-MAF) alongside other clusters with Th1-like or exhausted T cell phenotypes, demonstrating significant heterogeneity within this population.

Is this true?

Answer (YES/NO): YES